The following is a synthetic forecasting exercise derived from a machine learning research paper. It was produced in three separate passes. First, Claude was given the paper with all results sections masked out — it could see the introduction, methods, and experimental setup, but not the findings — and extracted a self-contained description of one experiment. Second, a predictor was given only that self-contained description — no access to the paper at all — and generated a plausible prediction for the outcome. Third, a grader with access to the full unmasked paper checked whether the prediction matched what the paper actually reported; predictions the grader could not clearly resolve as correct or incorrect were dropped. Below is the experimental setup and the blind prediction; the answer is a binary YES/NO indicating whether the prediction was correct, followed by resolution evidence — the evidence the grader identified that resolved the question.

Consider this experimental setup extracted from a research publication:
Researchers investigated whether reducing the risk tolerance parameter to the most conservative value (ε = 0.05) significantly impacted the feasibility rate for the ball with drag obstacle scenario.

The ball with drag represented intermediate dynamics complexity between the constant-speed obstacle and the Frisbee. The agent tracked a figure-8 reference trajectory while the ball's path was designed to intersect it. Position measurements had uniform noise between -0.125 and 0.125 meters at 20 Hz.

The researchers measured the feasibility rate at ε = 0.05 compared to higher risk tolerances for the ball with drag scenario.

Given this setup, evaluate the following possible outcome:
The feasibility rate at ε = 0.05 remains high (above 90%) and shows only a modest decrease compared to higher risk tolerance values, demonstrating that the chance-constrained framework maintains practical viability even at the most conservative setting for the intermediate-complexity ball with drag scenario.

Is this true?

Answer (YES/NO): YES